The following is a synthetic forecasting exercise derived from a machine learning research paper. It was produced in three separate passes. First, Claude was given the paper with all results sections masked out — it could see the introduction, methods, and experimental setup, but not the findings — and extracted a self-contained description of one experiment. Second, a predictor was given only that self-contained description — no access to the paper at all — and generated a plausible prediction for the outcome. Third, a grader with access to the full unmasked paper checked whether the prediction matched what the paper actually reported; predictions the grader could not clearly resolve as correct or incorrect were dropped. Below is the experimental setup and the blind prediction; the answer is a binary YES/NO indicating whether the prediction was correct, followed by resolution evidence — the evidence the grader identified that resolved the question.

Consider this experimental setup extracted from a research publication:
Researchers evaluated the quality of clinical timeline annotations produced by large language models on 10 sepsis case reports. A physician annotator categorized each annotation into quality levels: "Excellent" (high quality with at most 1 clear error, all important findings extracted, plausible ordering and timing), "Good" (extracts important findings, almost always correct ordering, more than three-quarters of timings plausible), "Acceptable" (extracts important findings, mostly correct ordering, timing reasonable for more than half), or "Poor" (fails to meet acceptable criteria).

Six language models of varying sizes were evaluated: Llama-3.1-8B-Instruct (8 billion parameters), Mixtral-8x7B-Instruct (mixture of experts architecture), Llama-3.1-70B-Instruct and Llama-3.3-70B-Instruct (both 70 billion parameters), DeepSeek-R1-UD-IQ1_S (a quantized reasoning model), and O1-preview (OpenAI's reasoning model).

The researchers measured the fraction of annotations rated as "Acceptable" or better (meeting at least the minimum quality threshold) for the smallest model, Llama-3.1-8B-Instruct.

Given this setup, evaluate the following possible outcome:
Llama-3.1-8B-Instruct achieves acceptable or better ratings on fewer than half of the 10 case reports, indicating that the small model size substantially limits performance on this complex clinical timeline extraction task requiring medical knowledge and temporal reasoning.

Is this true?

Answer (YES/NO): YES